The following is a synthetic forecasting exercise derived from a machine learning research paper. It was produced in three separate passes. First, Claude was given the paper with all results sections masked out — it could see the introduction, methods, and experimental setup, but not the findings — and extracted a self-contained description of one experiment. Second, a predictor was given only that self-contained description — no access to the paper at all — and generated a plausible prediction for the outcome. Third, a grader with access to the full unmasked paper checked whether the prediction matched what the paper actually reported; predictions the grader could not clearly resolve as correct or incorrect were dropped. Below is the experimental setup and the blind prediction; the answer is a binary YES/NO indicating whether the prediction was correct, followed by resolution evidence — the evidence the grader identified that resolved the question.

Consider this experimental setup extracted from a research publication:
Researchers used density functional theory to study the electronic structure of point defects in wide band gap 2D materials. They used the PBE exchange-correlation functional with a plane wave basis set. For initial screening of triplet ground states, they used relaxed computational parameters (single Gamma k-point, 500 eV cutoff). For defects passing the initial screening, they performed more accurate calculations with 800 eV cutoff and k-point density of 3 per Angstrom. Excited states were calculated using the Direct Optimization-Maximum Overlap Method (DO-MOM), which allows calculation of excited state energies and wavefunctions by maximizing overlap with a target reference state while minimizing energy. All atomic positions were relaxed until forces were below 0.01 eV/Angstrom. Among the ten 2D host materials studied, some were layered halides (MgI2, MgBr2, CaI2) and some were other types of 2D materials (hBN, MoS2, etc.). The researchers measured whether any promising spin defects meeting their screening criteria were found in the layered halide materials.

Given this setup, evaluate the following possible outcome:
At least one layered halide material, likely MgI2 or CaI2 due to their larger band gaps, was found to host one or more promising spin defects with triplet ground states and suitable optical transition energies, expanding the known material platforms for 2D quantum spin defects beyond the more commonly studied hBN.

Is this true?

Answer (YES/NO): YES